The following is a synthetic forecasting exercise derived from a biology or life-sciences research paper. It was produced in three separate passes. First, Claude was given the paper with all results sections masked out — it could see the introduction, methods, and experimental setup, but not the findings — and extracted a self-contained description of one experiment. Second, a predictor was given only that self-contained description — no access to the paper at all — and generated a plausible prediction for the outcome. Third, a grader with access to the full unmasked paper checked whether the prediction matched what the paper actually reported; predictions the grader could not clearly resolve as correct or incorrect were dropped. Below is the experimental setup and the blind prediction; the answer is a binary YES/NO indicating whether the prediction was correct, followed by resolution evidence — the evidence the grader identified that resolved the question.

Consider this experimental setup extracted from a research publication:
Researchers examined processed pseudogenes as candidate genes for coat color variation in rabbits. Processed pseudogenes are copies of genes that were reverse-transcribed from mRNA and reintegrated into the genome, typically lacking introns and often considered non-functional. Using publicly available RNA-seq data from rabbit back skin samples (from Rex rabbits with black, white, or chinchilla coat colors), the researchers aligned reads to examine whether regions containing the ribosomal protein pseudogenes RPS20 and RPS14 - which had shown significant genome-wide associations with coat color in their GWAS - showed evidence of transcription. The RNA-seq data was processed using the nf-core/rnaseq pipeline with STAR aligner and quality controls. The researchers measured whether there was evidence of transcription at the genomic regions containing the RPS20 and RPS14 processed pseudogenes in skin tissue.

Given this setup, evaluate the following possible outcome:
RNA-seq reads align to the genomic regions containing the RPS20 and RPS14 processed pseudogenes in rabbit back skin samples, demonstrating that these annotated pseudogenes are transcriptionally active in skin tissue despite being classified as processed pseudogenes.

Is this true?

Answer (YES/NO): YES